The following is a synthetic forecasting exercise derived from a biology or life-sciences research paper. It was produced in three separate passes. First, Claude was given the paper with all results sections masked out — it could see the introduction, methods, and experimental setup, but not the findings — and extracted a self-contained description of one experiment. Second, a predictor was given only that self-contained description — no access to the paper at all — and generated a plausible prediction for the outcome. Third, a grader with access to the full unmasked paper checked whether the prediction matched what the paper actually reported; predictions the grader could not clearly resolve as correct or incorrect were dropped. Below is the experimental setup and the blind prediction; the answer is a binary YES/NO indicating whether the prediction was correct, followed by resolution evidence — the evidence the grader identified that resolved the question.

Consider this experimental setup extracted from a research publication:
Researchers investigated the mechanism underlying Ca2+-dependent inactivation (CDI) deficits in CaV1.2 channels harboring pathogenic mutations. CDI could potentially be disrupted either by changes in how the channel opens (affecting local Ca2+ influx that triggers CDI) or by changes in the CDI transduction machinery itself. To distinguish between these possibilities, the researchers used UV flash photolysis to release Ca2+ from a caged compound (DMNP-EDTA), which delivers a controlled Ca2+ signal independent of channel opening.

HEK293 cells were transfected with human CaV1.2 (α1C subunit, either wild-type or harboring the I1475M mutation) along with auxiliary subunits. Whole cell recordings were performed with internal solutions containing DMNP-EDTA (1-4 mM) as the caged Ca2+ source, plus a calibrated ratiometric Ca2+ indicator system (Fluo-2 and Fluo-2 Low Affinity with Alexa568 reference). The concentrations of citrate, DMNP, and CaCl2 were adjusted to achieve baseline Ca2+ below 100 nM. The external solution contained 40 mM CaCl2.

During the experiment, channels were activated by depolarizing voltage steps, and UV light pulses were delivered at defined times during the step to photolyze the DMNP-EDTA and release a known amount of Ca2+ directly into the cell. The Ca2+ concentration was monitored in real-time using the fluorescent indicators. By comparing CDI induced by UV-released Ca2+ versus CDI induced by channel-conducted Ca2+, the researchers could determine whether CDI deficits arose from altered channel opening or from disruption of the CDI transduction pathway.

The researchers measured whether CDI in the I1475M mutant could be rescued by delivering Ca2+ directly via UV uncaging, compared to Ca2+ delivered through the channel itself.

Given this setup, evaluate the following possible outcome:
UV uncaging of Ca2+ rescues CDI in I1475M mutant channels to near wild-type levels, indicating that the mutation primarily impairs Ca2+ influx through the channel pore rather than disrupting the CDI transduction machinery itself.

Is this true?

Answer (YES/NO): NO